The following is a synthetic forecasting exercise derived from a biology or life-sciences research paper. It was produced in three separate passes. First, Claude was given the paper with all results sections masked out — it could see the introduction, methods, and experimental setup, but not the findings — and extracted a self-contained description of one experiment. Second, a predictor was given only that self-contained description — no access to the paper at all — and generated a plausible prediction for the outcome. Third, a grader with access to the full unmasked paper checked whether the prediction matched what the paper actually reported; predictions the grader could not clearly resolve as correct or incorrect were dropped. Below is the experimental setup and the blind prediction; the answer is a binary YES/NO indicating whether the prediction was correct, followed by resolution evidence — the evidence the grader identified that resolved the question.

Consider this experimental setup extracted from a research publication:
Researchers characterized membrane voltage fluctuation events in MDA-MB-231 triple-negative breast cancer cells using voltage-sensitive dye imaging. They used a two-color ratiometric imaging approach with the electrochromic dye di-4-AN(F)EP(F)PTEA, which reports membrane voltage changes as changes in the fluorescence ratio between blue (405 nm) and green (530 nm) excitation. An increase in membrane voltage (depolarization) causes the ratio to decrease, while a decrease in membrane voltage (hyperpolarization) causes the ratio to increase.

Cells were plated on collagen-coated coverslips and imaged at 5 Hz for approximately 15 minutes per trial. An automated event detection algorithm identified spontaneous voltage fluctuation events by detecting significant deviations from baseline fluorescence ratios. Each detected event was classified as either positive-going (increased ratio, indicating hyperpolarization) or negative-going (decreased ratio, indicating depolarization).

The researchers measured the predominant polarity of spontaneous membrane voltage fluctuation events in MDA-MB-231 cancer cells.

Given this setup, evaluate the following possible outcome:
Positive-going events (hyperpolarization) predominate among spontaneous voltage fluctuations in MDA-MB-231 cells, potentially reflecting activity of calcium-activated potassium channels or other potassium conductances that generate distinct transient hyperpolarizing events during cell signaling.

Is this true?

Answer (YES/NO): NO